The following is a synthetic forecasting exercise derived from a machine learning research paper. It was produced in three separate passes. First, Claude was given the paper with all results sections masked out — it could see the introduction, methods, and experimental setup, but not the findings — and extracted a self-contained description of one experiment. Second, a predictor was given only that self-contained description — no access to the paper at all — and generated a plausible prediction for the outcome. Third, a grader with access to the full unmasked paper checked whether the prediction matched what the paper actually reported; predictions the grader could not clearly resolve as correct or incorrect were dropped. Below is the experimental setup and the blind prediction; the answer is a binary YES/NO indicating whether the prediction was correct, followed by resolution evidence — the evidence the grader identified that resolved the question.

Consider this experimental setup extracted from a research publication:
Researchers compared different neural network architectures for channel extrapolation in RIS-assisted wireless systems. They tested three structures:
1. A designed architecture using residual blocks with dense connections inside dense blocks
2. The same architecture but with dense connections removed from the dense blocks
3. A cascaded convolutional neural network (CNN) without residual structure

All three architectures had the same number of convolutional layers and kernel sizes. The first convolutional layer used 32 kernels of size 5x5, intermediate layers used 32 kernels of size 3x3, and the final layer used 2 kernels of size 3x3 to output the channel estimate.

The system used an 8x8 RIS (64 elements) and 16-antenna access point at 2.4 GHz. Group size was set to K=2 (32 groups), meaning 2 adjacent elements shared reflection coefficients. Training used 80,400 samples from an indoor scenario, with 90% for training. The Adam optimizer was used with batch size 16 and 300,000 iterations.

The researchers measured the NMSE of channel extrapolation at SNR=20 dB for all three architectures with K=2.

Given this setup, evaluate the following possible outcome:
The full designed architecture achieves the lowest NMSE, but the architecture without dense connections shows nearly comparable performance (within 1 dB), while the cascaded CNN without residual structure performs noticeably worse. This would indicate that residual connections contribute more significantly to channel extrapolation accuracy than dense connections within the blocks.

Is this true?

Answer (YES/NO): NO